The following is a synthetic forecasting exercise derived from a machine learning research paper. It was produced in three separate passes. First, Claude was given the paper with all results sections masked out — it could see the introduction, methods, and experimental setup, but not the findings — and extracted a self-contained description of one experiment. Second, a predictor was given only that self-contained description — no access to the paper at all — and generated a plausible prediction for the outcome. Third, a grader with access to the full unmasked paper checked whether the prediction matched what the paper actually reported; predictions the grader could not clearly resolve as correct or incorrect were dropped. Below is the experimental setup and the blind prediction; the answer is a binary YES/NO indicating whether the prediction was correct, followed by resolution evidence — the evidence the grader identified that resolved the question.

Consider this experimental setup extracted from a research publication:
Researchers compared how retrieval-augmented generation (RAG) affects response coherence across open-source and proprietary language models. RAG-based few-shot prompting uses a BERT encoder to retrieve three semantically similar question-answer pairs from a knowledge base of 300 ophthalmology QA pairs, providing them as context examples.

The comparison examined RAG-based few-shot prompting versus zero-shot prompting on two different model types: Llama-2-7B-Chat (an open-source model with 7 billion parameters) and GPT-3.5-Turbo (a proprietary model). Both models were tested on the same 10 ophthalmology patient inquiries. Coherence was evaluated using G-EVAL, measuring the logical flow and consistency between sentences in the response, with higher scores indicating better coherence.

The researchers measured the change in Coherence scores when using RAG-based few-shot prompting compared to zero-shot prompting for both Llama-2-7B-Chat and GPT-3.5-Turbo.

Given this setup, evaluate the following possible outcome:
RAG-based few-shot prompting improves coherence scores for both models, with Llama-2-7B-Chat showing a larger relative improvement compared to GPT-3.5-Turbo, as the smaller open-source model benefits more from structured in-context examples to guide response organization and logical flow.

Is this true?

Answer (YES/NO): NO